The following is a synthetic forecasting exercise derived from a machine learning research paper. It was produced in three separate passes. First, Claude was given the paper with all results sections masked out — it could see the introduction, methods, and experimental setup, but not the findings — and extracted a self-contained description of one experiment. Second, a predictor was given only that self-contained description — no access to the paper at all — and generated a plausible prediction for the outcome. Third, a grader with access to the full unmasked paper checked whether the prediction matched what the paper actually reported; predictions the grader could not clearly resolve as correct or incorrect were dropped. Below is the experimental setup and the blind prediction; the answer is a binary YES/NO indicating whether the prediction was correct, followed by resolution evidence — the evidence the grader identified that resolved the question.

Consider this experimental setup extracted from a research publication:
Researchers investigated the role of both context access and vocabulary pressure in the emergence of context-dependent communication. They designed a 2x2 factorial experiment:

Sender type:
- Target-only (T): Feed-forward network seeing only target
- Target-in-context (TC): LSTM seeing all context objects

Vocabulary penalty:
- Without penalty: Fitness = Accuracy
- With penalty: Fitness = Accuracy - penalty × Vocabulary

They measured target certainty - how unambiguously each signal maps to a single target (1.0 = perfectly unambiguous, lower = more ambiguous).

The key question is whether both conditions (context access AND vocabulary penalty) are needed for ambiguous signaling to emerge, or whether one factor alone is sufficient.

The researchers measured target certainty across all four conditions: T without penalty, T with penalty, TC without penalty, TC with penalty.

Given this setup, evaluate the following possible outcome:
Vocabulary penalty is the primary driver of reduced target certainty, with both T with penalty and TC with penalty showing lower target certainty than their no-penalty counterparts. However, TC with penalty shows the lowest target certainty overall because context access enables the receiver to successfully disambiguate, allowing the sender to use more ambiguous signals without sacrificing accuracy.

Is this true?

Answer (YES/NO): NO